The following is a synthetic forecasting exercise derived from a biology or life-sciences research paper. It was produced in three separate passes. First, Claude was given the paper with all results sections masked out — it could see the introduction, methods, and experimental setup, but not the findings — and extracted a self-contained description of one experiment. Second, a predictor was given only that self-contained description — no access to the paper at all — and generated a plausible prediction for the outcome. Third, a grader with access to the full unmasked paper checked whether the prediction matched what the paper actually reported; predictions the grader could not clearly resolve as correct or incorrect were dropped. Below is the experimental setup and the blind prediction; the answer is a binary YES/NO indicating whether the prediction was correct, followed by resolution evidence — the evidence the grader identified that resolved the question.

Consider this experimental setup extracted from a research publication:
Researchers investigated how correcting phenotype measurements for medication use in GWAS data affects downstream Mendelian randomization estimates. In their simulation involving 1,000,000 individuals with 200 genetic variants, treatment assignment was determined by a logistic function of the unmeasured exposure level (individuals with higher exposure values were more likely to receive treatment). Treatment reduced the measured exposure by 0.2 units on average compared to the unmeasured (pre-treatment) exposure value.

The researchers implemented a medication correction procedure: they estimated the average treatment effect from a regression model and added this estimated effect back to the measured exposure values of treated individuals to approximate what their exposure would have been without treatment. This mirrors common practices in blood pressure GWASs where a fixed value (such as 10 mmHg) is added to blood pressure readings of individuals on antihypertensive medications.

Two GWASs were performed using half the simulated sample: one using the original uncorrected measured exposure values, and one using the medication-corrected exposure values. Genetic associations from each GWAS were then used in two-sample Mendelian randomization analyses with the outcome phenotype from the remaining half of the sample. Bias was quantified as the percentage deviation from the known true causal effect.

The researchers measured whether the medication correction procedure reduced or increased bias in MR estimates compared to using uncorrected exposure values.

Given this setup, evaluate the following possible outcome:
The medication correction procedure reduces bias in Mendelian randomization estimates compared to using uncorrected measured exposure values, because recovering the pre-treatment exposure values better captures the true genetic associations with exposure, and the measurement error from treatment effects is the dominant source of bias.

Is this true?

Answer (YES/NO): NO